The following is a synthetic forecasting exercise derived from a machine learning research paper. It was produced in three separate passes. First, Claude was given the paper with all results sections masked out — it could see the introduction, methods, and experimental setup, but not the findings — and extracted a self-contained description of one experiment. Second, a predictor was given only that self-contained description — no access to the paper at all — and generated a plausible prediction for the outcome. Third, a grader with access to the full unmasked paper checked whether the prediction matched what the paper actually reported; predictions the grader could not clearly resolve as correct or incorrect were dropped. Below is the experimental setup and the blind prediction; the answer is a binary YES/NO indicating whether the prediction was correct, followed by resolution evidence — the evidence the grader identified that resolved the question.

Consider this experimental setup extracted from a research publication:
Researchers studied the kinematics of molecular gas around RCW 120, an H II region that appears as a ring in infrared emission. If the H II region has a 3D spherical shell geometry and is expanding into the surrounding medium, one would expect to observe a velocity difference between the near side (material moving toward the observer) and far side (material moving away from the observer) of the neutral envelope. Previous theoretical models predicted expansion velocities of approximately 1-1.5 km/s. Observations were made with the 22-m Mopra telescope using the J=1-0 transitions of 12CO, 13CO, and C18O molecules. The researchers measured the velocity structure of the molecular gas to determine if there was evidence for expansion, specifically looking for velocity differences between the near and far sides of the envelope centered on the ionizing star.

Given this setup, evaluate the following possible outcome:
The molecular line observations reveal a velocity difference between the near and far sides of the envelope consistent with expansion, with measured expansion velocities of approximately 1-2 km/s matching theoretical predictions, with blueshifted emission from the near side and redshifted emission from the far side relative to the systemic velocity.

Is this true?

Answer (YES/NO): NO